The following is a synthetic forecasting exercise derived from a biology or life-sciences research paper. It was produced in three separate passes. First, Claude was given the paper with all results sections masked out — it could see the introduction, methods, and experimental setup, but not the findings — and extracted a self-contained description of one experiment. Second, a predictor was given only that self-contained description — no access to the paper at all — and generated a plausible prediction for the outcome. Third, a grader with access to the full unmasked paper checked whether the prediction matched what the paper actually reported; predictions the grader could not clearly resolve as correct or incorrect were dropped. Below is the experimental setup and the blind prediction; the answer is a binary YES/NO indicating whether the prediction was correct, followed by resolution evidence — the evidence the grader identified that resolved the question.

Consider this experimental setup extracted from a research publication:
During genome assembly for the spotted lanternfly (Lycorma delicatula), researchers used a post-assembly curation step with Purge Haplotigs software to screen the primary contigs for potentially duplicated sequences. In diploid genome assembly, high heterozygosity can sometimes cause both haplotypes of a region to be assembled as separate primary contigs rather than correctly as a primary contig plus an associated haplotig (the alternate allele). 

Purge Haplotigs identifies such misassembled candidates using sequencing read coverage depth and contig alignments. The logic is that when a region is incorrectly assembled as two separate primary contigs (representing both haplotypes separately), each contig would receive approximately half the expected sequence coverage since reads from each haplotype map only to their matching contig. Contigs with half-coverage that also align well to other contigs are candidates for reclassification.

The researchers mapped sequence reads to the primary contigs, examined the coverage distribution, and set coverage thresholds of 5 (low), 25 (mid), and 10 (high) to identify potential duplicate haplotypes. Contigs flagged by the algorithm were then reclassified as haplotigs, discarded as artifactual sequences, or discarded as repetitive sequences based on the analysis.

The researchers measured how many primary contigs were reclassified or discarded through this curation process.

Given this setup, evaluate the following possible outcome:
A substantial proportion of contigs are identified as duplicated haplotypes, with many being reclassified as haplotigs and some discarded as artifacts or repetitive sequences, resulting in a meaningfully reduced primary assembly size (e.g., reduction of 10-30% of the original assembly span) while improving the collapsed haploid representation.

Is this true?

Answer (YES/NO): NO